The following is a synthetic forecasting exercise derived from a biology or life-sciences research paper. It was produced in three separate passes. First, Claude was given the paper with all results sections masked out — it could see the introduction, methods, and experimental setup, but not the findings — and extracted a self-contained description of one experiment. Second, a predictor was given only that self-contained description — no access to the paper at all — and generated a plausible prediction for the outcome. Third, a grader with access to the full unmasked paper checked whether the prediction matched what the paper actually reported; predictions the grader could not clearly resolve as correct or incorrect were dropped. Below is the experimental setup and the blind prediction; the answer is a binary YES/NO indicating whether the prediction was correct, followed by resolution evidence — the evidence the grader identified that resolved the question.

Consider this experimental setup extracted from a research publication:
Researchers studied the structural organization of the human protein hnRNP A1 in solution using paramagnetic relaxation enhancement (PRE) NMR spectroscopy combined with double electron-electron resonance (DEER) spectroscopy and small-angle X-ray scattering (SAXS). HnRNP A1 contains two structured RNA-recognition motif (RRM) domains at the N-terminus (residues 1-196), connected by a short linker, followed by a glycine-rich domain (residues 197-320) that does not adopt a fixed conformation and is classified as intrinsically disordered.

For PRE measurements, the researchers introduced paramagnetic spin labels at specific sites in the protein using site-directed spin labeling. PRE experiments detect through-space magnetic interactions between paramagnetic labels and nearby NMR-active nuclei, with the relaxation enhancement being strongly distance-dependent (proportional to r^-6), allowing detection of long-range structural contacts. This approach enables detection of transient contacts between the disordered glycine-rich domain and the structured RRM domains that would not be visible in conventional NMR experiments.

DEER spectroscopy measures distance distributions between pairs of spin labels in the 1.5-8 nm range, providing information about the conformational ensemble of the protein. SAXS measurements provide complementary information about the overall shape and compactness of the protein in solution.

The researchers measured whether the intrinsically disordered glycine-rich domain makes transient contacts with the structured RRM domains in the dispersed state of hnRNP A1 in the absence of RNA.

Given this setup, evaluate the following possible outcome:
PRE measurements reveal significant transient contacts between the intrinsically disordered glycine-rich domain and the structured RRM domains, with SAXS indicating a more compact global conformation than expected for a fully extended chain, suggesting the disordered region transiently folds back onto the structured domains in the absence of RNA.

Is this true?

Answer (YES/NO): YES